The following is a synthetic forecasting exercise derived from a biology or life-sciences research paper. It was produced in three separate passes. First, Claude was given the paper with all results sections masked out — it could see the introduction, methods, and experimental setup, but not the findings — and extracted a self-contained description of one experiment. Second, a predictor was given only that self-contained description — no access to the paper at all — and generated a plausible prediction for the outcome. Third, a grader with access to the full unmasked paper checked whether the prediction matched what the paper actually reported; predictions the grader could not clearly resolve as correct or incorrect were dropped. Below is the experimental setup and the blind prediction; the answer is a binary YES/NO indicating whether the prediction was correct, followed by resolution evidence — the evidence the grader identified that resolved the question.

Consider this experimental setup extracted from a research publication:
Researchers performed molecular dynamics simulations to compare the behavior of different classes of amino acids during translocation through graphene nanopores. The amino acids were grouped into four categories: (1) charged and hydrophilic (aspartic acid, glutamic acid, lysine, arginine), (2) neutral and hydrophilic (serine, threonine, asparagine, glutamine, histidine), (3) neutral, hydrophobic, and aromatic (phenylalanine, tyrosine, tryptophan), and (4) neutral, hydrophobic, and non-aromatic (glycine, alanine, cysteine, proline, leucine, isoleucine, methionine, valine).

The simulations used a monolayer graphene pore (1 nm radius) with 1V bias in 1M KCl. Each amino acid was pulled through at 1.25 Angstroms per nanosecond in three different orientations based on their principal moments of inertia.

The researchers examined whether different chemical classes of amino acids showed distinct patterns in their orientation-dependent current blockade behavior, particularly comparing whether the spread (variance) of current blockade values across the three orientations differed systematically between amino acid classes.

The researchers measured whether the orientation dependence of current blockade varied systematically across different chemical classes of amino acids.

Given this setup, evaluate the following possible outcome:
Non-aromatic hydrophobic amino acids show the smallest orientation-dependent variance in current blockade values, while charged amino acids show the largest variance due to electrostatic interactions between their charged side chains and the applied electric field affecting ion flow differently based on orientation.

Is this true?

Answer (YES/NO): NO